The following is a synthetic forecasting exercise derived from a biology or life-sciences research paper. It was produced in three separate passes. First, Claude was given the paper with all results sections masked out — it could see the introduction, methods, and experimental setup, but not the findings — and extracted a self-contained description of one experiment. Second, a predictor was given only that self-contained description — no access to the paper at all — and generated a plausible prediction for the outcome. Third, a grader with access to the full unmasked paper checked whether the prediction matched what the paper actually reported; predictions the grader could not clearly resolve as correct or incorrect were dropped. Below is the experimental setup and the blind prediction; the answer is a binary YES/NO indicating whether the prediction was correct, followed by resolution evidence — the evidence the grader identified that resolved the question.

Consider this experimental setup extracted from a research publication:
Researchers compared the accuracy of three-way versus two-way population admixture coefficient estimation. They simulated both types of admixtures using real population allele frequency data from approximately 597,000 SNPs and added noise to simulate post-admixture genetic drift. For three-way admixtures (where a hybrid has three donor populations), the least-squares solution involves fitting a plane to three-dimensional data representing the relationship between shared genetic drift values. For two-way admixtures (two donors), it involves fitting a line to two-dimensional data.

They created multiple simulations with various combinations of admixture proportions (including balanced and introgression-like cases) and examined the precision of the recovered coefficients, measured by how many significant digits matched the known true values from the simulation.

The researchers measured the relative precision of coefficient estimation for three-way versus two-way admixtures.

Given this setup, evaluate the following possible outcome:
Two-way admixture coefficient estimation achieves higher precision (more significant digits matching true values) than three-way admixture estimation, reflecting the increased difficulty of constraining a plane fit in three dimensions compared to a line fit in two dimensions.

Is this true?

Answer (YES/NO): YES